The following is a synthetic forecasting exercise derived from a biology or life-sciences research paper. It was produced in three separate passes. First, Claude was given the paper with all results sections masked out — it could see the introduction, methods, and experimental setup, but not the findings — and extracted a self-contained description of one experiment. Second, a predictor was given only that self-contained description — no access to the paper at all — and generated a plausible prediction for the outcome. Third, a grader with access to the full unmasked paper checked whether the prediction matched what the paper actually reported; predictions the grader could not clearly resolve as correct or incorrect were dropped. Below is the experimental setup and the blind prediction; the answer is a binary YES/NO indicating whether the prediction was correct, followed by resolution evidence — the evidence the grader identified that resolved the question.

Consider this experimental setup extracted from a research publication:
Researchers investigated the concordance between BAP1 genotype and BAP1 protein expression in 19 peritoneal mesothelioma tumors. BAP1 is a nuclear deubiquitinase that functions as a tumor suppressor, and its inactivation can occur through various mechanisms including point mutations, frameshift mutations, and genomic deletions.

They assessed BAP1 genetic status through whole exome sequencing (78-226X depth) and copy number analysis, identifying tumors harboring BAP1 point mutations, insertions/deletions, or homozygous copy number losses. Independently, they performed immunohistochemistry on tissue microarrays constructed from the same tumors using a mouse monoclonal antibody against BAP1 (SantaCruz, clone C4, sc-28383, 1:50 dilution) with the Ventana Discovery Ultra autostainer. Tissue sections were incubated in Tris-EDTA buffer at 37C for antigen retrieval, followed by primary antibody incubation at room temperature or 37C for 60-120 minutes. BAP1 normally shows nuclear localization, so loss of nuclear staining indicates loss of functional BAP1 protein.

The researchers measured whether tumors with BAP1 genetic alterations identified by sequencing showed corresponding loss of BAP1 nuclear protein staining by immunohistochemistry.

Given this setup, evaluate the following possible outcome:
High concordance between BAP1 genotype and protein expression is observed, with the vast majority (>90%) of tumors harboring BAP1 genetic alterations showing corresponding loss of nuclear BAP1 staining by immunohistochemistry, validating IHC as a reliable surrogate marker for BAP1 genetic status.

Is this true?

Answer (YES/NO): NO